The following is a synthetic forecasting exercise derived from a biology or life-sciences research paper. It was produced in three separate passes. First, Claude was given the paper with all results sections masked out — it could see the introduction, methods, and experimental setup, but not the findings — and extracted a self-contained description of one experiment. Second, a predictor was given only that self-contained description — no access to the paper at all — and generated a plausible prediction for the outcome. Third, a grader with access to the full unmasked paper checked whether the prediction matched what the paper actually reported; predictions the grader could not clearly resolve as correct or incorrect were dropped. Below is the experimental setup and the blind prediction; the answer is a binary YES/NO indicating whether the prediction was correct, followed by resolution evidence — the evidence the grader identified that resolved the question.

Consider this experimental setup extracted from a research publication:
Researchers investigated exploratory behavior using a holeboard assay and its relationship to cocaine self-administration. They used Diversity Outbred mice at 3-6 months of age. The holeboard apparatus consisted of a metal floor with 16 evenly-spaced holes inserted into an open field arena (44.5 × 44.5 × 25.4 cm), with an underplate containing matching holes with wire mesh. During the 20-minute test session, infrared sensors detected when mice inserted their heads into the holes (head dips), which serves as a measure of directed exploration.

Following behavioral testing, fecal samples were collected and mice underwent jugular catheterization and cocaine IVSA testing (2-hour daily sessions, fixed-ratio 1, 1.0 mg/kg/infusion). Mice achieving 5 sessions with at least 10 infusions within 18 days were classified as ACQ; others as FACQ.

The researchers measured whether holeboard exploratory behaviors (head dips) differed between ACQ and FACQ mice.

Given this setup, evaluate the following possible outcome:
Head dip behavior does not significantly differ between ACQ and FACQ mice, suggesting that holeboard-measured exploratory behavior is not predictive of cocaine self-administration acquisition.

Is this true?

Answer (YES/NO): NO